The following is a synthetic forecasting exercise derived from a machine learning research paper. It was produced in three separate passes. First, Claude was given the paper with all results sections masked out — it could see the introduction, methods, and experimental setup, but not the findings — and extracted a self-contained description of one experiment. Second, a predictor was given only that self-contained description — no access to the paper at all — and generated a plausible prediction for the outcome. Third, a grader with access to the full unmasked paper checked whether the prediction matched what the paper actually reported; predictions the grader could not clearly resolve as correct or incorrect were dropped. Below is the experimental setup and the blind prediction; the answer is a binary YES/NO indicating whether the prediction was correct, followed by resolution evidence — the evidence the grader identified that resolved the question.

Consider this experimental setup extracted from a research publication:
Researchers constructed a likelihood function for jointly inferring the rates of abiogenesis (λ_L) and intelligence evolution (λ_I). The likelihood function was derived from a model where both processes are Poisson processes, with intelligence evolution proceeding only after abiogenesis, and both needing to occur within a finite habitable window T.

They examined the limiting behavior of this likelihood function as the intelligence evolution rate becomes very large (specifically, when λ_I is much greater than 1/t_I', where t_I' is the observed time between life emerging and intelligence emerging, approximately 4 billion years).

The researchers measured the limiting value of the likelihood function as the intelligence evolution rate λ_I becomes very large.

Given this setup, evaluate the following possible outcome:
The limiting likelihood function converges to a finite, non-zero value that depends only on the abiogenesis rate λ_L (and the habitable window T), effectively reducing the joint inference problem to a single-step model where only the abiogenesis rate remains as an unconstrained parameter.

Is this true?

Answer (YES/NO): NO